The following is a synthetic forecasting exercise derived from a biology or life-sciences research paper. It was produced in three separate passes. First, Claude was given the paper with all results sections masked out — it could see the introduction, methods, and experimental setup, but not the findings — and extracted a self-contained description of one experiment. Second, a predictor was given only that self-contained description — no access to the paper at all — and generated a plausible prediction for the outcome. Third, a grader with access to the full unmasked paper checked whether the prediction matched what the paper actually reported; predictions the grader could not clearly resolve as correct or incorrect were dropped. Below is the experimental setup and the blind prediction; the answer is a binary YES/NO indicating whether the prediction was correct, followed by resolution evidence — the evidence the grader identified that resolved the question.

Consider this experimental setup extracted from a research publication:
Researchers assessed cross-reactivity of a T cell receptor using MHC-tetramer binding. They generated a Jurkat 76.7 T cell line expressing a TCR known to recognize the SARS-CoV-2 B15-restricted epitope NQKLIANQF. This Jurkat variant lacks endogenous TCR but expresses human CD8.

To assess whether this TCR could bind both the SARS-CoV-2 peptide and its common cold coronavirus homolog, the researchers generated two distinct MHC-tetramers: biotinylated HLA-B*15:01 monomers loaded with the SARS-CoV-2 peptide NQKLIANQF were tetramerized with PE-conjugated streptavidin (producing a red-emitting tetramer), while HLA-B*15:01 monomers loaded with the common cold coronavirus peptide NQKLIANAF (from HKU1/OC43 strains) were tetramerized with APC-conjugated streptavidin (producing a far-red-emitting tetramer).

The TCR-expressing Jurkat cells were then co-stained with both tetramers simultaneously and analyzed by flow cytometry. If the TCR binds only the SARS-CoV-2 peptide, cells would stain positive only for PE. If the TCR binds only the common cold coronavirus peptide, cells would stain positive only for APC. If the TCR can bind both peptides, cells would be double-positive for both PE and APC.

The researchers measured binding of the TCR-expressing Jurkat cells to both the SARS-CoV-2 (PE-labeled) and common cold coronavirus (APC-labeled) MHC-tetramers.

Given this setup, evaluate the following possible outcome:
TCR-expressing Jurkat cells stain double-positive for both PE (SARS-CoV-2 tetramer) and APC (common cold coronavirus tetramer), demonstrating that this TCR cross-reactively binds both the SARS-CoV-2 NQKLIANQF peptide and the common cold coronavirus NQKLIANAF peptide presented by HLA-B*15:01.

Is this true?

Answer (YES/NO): YES